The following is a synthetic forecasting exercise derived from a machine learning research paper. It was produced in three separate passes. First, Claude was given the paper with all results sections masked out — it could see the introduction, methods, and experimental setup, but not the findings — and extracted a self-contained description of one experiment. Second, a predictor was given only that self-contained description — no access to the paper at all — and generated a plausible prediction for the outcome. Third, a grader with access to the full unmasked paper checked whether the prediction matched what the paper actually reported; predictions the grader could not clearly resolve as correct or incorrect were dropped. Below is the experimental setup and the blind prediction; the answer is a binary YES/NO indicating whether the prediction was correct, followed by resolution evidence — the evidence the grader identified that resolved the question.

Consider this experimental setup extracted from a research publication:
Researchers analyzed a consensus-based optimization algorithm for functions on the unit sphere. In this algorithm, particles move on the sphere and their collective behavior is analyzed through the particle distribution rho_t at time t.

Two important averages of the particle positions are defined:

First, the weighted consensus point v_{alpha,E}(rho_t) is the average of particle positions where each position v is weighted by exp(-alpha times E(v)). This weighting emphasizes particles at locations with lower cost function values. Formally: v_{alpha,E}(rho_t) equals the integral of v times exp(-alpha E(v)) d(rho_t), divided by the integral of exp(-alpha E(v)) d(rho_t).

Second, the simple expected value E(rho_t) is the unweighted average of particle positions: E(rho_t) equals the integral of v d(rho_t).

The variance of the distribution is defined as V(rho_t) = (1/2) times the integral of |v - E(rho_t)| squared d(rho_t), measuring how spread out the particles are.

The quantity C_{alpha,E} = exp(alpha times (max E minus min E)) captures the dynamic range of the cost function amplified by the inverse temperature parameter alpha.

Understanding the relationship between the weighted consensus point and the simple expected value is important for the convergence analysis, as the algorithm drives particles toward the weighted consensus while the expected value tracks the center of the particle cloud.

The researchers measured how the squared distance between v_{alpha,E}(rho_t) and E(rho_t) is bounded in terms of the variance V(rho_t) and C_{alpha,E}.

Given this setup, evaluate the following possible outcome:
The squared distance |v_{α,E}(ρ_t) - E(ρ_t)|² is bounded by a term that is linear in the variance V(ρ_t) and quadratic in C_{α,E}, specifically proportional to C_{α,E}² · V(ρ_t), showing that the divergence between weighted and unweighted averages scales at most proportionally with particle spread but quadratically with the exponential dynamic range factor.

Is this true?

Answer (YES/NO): YES